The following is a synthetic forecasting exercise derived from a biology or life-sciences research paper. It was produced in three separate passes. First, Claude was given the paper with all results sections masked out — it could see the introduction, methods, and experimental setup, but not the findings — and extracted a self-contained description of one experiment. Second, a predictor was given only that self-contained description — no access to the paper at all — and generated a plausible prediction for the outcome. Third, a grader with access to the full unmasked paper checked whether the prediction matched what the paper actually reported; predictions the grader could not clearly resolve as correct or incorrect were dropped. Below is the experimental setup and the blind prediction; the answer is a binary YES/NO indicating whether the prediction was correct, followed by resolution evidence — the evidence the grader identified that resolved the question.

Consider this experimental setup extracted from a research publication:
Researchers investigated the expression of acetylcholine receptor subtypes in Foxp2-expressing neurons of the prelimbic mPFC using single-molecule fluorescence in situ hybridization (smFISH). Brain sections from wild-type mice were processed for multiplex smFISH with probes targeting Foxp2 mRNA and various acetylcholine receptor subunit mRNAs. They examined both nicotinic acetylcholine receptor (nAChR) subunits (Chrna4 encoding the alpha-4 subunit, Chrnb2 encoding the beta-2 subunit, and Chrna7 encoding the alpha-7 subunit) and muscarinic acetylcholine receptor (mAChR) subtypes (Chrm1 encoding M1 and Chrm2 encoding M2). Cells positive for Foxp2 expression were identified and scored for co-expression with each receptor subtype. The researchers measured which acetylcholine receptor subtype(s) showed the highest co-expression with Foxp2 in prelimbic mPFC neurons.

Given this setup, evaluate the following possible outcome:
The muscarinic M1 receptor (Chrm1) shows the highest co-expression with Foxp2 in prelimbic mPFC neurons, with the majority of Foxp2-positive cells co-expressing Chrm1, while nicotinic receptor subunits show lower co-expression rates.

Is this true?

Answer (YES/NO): NO